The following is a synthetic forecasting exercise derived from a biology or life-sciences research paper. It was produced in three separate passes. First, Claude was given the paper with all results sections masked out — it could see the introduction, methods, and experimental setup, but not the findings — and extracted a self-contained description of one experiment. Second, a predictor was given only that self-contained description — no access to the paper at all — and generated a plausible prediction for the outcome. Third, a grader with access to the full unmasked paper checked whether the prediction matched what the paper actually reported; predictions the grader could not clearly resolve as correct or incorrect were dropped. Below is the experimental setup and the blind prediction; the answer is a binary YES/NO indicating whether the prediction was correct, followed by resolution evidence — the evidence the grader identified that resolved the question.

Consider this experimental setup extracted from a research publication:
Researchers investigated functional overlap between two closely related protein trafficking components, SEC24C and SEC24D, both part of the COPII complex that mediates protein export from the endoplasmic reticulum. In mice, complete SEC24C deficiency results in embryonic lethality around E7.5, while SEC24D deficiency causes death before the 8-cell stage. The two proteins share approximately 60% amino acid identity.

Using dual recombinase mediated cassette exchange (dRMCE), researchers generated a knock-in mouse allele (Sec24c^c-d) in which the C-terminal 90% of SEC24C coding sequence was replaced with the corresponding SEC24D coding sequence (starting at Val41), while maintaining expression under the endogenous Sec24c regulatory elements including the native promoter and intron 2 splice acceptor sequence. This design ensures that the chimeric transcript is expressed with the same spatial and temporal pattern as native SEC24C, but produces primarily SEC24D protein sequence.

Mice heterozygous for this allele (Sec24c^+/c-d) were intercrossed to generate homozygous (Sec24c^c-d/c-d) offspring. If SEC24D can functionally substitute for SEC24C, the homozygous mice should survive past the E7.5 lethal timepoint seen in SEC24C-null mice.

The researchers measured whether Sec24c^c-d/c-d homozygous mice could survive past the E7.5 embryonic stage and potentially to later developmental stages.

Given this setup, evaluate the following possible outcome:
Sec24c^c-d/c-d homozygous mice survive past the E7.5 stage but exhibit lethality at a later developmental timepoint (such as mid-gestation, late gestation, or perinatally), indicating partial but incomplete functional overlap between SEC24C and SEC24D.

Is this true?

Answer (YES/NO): YES